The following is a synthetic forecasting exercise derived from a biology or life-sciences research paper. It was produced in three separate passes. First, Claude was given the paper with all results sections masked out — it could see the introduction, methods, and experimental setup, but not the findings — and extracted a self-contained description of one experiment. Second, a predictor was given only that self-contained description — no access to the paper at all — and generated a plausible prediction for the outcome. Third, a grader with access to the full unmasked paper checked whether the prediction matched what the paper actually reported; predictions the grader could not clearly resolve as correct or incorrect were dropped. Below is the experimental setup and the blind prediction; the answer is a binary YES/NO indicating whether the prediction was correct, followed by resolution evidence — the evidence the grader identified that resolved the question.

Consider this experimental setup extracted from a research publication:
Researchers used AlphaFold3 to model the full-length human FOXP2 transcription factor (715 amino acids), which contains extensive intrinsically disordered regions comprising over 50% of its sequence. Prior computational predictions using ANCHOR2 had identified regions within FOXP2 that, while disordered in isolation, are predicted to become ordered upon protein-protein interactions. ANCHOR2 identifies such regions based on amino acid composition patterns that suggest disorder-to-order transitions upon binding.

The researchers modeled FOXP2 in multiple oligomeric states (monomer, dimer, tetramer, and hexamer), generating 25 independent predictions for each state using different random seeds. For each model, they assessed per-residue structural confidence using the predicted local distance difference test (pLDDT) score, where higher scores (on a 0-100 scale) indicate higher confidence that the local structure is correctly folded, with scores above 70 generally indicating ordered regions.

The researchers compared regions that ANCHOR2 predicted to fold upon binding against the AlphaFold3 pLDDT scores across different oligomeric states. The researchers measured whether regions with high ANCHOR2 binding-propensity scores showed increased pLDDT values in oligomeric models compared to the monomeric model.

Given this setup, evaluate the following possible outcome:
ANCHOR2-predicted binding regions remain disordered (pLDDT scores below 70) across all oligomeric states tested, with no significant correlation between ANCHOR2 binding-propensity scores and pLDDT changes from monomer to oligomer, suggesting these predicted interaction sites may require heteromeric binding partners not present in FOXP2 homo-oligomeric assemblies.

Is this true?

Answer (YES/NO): NO